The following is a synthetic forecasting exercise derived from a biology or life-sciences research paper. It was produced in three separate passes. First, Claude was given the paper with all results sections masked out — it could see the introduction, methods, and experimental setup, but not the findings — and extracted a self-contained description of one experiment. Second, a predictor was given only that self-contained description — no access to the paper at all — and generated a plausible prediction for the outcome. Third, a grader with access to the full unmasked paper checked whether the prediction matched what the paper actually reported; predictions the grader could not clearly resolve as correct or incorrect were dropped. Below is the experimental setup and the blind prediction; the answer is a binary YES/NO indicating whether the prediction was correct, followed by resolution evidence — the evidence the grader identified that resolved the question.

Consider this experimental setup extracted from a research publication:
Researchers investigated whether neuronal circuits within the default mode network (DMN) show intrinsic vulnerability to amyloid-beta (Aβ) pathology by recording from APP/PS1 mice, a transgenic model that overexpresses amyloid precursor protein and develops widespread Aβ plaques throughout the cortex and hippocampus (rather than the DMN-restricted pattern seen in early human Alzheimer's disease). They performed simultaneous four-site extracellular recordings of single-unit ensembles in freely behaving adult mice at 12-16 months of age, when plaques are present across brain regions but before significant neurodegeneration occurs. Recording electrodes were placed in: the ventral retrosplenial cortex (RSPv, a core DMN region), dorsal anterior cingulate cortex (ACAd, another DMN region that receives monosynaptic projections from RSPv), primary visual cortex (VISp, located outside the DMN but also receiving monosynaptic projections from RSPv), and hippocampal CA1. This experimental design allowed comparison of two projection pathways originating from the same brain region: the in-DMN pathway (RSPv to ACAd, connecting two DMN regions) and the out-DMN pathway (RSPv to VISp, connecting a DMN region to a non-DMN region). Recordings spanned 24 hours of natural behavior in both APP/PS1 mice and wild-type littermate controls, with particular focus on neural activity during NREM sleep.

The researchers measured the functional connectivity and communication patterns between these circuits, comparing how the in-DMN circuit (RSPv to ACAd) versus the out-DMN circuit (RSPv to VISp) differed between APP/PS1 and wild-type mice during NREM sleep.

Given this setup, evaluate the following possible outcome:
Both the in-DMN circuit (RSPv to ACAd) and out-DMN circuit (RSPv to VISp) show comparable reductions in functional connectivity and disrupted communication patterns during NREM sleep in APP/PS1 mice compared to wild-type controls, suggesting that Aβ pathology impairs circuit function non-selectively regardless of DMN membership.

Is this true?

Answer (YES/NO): NO